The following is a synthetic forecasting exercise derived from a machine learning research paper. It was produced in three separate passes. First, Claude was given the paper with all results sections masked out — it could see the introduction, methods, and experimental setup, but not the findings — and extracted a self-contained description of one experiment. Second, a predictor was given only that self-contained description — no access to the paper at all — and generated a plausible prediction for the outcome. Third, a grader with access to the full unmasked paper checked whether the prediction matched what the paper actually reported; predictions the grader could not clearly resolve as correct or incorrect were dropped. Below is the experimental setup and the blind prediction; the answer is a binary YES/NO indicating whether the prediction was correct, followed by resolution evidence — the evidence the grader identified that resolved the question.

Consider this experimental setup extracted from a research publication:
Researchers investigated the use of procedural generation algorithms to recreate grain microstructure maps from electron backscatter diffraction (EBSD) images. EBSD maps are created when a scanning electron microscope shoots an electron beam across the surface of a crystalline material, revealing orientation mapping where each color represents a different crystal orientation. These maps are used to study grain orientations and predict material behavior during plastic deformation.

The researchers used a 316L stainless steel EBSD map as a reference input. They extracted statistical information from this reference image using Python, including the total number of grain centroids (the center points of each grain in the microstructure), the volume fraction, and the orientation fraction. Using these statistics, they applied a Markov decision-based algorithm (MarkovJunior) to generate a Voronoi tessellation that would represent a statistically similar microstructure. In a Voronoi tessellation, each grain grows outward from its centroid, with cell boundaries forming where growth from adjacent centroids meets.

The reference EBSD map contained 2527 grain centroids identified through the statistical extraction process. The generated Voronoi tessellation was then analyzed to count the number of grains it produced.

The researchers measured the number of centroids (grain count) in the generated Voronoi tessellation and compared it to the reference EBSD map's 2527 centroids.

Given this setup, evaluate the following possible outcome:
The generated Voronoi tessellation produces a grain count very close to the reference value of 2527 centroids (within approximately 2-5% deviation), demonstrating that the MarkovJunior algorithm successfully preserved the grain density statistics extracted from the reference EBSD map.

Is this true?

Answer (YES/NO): NO